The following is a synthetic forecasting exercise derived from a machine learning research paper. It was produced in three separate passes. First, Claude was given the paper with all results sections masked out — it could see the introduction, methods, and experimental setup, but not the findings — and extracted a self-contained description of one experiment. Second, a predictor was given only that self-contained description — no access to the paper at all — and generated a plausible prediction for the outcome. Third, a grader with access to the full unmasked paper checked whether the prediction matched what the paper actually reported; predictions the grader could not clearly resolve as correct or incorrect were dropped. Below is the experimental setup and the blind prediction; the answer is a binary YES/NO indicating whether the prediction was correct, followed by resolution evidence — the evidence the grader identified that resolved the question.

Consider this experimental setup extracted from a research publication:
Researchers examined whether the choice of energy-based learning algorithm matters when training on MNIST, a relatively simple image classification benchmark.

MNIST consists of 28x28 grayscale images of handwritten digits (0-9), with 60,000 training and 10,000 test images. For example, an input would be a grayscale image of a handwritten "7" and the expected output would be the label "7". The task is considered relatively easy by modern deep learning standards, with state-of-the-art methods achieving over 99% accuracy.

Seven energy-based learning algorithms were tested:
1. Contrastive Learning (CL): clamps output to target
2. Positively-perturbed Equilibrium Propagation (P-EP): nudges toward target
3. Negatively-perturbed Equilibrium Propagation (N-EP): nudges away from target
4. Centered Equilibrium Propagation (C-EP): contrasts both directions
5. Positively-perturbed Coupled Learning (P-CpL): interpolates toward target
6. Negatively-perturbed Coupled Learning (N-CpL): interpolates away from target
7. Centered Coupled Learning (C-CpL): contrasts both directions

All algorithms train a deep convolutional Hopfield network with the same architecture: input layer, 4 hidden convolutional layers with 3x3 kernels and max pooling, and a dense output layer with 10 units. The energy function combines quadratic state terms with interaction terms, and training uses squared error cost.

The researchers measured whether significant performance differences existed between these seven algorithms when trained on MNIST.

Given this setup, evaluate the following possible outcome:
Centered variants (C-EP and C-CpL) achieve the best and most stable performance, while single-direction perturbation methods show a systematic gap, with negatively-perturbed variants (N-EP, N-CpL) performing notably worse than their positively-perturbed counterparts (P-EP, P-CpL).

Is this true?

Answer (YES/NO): NO